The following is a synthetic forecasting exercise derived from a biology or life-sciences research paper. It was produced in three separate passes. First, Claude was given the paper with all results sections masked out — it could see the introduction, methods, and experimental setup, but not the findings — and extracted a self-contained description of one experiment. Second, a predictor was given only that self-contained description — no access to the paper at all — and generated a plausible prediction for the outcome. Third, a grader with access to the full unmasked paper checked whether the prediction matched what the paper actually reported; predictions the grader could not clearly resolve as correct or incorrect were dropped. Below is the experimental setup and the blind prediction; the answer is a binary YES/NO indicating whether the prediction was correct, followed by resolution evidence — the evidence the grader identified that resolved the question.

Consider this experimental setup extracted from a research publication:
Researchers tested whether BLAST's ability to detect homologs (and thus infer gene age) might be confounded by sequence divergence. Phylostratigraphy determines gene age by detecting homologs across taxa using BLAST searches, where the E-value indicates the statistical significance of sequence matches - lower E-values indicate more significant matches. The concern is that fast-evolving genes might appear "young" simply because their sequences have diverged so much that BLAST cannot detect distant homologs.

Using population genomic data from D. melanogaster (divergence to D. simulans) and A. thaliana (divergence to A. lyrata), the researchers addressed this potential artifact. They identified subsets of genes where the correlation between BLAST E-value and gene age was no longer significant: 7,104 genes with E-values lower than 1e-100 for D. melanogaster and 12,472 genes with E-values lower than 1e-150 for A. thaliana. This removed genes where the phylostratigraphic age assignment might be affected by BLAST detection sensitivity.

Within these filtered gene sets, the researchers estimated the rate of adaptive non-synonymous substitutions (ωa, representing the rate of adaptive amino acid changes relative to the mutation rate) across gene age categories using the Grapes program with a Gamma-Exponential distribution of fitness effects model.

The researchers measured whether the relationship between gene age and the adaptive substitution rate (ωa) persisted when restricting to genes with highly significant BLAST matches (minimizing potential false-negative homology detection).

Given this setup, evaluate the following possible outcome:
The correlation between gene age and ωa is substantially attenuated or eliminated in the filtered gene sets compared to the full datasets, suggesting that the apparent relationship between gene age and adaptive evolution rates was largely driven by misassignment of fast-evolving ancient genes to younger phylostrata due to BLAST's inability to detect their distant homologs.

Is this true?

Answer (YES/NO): NO